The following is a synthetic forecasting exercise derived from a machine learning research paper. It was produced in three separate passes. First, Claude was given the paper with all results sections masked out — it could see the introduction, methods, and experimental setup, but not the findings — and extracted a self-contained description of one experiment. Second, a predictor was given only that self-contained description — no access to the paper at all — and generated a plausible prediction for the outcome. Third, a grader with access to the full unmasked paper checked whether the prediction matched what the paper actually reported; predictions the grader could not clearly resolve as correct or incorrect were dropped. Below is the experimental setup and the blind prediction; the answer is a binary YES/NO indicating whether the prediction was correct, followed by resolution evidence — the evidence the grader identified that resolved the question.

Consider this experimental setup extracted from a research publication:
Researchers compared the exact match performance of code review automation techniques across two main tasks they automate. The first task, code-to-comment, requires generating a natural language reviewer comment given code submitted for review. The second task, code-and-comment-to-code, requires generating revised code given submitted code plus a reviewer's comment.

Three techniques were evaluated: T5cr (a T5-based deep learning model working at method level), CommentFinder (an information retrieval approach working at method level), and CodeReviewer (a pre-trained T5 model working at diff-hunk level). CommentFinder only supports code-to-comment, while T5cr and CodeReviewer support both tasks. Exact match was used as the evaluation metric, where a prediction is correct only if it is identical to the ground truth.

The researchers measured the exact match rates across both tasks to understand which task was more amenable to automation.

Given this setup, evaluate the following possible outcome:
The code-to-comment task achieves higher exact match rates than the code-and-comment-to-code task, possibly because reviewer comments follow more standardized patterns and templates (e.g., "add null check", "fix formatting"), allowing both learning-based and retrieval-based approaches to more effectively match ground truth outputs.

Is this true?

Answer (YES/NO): NO